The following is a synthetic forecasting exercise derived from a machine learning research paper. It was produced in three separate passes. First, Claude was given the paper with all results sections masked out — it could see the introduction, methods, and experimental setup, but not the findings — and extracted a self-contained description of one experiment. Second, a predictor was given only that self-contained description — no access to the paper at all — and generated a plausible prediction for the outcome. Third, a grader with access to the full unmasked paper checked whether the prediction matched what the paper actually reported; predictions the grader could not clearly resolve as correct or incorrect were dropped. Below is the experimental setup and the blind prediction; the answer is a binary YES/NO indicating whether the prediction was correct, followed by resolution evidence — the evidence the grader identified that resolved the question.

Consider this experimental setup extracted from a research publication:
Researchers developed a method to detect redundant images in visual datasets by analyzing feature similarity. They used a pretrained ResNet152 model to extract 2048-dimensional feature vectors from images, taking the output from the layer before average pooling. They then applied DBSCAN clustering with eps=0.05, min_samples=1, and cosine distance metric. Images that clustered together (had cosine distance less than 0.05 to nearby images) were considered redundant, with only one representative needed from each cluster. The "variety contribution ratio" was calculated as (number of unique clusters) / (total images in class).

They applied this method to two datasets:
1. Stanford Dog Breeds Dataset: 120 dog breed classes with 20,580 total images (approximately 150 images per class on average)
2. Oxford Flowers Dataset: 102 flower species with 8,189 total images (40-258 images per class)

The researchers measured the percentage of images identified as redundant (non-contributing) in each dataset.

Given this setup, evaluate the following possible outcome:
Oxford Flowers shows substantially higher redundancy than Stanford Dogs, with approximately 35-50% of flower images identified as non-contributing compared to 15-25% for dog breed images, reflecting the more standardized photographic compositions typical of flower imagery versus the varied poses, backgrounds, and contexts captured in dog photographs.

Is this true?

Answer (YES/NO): NO